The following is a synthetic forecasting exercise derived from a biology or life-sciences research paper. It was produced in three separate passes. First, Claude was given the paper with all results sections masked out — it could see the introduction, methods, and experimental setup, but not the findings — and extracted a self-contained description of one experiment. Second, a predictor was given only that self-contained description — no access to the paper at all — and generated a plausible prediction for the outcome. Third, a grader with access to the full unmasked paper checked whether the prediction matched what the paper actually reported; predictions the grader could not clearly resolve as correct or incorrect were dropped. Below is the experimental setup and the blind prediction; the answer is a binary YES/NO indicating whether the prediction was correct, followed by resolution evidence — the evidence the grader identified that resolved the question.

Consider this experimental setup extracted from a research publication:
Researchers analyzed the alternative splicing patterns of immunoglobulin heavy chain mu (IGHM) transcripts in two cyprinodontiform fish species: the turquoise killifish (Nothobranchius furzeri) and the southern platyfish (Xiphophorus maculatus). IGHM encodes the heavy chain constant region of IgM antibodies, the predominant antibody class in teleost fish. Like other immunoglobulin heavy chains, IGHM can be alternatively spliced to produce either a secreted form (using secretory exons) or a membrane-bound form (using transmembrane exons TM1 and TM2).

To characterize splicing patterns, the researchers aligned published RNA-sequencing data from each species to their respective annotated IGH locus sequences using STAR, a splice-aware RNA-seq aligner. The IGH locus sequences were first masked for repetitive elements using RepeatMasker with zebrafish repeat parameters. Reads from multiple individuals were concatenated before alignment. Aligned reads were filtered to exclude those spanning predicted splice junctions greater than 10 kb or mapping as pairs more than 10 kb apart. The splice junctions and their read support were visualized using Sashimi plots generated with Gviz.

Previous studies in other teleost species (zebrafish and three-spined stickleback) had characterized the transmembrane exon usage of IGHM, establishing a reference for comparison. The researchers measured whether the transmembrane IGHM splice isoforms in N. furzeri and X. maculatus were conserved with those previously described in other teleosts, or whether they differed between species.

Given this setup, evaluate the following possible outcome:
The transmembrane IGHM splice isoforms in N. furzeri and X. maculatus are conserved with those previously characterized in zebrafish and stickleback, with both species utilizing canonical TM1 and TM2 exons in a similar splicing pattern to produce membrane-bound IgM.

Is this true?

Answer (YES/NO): NO